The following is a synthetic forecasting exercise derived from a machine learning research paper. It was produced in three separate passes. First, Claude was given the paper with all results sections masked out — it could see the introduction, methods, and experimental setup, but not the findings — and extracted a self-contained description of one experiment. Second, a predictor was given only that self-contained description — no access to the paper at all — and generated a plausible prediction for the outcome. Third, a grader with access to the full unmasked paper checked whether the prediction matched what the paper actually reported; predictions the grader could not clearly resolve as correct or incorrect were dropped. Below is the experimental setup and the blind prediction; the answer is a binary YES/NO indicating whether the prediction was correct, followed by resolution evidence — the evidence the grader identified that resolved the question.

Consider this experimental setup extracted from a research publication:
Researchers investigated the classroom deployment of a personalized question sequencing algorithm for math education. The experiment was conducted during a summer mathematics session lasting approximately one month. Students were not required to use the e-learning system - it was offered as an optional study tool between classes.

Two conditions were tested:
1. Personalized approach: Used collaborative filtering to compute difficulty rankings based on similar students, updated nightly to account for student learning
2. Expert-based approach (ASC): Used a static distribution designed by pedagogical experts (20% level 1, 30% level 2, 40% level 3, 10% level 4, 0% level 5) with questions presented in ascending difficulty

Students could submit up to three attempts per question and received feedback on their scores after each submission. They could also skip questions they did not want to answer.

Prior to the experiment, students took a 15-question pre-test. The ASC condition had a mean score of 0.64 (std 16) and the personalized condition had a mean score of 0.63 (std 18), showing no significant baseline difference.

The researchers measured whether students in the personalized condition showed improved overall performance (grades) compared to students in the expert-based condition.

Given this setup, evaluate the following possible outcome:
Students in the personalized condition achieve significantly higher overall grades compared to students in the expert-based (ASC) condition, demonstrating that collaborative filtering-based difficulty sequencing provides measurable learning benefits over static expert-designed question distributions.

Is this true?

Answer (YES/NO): YES